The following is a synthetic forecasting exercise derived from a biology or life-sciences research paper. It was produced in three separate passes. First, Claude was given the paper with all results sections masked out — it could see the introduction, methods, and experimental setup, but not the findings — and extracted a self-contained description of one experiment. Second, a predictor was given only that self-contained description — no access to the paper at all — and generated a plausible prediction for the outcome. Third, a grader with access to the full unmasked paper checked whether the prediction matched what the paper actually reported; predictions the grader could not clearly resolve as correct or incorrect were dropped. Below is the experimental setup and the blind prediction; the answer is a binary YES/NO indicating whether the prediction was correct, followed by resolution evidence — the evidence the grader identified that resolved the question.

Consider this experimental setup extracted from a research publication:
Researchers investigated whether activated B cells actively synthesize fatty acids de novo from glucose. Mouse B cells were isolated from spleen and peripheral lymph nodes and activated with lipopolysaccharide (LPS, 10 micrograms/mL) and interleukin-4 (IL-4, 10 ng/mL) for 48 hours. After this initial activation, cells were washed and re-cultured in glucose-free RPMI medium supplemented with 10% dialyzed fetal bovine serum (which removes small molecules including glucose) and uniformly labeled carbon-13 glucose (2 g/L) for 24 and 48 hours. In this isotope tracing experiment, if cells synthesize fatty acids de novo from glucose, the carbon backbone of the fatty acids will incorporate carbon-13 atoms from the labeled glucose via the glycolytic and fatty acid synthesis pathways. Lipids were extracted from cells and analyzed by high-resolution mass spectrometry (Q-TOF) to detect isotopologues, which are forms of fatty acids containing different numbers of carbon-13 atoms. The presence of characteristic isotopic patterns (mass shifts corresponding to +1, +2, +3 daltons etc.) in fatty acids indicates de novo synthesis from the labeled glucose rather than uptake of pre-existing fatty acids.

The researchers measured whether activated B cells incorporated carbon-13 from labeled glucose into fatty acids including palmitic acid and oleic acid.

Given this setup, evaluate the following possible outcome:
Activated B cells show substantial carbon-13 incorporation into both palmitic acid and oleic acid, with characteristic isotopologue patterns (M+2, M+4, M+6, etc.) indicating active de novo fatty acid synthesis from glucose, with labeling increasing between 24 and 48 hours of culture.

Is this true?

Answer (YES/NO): NO